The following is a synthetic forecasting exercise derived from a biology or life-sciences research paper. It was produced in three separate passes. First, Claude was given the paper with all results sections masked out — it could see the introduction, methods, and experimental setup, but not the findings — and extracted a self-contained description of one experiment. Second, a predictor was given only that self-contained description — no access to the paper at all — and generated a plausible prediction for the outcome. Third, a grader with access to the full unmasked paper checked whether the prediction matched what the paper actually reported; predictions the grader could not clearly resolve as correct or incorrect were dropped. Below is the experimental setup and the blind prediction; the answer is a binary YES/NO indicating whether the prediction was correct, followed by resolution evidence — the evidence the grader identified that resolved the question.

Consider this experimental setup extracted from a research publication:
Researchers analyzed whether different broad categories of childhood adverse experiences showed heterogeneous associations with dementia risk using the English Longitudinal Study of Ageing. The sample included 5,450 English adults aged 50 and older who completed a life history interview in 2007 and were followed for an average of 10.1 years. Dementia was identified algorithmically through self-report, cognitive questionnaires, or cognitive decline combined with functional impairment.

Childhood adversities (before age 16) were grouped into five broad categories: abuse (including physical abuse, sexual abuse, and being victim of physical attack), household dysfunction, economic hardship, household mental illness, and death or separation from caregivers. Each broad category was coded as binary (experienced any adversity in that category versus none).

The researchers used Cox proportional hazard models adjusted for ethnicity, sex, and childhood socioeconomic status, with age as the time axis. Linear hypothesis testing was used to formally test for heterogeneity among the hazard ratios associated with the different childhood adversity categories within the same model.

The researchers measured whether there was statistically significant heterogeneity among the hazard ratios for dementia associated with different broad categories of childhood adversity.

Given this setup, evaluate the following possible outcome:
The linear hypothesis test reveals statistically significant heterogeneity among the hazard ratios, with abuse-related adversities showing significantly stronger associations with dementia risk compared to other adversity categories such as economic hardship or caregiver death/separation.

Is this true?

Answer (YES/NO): YES